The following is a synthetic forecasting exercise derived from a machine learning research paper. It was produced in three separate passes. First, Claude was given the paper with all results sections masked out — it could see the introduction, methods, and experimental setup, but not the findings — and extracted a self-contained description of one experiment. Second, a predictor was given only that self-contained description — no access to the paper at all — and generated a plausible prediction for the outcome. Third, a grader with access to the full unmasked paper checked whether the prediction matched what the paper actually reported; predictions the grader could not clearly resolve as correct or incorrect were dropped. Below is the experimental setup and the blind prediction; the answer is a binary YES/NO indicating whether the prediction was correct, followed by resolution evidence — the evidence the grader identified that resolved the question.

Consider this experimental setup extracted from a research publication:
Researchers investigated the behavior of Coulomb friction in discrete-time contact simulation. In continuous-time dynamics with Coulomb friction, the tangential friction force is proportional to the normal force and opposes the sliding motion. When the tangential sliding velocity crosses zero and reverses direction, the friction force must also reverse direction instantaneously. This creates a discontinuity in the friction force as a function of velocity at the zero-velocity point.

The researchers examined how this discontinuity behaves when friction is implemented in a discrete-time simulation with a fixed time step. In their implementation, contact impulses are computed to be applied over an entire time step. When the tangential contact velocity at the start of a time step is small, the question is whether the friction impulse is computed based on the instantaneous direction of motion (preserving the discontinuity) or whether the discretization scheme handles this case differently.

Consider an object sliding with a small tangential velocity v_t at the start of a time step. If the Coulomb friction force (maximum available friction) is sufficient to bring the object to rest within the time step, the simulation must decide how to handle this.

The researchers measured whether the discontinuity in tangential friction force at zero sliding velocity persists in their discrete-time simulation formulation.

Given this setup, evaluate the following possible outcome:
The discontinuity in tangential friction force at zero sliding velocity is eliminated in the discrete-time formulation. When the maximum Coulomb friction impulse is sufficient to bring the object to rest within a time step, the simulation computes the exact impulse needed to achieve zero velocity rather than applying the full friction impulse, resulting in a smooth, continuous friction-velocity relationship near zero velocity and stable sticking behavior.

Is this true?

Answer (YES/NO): YES